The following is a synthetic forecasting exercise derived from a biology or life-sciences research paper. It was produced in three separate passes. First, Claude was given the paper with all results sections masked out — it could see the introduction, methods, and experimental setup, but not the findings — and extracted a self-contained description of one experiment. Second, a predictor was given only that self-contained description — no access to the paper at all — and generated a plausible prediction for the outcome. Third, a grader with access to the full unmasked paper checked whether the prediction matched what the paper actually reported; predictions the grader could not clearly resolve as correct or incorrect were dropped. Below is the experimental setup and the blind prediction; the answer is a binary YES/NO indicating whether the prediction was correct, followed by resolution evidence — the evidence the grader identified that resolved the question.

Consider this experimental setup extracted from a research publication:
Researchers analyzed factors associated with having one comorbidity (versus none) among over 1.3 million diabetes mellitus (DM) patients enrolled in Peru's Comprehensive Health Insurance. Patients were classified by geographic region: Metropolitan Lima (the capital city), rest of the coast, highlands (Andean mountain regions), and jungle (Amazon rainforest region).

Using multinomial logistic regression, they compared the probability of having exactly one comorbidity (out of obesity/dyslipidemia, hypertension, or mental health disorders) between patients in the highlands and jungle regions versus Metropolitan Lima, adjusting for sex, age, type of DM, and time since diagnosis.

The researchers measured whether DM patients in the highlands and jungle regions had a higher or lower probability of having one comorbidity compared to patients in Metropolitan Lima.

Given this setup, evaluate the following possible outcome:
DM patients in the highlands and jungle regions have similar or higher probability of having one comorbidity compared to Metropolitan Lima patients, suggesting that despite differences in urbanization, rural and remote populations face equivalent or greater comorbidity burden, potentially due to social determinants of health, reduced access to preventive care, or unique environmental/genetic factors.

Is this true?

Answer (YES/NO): NO